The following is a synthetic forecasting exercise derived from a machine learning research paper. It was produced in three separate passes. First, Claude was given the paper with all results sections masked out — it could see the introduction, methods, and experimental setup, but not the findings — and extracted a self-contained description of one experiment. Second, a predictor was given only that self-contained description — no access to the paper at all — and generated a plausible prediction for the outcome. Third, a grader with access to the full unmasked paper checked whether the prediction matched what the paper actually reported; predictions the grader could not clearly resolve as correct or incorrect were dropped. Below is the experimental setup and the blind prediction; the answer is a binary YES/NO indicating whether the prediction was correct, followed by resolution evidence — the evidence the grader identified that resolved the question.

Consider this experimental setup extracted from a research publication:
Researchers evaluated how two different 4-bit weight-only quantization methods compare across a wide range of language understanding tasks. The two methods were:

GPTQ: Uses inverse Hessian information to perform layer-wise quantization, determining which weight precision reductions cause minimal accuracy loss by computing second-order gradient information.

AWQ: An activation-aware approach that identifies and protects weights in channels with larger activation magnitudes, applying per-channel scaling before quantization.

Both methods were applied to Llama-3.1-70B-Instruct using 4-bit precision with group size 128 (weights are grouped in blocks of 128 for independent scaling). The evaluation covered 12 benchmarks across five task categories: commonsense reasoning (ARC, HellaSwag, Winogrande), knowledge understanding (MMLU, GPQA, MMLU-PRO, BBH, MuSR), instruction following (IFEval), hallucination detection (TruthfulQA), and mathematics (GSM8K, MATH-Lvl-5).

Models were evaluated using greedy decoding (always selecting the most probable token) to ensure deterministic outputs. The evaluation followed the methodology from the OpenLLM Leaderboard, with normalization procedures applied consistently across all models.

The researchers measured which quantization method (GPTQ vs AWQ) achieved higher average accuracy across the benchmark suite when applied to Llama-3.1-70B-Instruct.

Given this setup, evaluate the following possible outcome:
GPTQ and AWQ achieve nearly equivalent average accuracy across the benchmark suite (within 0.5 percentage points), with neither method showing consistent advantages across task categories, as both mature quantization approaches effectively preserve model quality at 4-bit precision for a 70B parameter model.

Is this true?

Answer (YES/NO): NO